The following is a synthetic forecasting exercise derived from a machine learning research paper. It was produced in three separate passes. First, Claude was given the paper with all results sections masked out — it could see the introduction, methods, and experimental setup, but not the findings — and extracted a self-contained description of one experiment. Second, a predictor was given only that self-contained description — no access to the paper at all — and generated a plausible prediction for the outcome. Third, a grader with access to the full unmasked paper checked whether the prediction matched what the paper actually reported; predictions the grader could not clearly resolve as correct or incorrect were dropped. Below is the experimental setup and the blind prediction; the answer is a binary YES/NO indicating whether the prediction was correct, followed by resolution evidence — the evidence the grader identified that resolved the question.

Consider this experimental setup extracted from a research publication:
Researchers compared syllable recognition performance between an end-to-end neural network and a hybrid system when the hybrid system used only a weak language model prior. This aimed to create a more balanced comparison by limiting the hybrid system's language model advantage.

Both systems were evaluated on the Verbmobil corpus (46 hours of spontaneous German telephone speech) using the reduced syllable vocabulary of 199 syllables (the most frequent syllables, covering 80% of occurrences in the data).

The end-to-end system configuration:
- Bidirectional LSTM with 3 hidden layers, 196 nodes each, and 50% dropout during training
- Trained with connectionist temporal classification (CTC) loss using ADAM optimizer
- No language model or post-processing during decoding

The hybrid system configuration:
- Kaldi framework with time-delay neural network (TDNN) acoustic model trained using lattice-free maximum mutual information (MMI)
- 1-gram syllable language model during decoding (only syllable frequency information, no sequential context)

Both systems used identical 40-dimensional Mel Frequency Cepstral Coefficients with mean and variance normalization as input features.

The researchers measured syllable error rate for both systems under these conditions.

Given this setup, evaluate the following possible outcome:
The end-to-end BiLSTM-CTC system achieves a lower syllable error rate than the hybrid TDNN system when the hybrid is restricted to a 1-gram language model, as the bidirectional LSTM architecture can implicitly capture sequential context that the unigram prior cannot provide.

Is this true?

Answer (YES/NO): YES